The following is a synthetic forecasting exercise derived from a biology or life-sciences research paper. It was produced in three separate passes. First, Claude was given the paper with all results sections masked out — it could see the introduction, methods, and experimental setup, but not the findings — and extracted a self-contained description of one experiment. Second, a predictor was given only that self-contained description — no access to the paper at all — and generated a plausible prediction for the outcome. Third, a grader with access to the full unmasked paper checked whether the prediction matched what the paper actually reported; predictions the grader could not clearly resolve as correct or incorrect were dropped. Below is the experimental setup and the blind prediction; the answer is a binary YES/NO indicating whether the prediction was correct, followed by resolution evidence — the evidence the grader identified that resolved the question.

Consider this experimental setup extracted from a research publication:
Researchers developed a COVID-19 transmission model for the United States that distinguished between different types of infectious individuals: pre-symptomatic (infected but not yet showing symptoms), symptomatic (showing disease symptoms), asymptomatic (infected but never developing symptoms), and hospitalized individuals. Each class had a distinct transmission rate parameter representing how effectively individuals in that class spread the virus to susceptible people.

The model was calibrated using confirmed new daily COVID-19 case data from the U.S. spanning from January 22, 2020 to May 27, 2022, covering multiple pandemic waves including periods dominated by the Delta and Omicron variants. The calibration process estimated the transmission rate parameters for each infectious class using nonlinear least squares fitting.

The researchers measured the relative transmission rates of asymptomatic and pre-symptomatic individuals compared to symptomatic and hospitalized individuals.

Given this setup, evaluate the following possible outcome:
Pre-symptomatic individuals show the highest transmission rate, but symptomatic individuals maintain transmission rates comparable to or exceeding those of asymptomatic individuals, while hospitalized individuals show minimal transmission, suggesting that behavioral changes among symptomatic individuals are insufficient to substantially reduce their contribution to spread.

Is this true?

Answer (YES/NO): NO